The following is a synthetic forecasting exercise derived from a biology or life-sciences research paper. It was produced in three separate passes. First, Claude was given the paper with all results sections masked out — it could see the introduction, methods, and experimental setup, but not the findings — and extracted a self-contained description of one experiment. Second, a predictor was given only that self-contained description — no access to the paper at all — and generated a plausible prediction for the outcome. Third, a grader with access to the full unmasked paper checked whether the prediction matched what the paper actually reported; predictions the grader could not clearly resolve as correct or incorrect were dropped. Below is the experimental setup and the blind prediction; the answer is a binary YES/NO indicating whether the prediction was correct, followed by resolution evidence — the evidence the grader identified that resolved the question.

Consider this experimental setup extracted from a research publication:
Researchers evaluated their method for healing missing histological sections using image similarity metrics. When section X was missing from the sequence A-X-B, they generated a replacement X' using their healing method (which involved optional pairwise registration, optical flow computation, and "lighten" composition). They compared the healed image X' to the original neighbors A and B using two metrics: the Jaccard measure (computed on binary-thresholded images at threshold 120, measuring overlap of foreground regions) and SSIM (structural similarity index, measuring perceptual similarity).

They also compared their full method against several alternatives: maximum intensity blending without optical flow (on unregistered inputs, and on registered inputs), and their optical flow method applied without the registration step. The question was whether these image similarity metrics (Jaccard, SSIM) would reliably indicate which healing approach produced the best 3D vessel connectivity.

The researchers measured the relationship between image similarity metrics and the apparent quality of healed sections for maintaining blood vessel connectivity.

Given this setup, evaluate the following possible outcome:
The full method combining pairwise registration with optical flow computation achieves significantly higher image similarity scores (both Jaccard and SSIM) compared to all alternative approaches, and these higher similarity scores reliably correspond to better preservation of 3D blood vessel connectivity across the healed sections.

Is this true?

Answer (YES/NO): NO